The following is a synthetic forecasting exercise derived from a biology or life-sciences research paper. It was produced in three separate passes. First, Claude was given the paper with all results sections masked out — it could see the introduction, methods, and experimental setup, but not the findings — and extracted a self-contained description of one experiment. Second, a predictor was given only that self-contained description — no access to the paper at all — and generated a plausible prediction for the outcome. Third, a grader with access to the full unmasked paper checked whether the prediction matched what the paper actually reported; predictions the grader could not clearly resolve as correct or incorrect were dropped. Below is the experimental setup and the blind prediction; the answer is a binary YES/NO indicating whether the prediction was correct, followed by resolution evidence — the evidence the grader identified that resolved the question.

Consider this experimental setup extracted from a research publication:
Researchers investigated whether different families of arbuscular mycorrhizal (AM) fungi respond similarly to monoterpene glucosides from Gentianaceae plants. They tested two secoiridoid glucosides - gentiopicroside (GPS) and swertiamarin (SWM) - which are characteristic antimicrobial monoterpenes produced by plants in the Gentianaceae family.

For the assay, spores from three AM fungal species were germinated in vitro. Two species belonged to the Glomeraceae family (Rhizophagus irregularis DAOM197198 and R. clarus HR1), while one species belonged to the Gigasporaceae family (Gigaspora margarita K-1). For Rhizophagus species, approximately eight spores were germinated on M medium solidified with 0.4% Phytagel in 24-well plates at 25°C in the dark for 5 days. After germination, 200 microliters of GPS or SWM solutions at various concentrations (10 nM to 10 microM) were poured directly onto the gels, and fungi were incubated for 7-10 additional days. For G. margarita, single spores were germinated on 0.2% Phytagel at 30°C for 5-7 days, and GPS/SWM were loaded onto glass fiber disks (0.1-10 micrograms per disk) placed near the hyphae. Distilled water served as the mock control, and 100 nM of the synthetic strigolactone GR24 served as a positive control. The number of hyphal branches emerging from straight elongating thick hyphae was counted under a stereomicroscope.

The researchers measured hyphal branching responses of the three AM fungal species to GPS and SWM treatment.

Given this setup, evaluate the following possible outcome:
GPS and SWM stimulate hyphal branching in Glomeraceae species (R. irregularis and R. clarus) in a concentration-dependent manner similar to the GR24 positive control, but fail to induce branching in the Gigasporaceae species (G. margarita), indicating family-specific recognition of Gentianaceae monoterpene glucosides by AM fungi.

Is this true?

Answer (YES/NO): NO